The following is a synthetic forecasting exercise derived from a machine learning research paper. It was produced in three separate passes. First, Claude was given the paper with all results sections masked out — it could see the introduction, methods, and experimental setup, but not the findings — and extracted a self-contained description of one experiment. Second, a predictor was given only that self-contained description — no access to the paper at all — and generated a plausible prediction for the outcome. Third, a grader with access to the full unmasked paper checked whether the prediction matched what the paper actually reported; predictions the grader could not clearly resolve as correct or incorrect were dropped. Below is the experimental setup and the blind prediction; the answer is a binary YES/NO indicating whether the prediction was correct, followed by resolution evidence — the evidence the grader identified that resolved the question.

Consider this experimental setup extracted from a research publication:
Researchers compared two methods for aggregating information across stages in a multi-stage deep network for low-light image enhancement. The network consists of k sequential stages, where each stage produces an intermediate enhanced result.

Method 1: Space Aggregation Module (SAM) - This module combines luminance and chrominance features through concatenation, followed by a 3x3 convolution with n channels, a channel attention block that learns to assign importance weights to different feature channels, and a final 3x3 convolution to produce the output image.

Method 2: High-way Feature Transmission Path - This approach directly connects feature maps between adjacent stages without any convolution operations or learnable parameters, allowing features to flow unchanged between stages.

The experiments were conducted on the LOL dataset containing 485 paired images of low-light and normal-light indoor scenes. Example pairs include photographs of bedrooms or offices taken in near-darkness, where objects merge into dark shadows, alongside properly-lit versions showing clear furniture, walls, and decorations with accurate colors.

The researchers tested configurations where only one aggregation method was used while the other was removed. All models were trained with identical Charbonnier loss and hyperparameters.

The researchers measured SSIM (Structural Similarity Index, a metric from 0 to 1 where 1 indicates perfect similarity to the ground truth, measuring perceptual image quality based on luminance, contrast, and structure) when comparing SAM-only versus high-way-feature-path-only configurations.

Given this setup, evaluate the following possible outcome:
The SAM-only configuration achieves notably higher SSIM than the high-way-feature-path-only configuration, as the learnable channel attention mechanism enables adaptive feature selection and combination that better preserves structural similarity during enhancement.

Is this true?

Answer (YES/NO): NO